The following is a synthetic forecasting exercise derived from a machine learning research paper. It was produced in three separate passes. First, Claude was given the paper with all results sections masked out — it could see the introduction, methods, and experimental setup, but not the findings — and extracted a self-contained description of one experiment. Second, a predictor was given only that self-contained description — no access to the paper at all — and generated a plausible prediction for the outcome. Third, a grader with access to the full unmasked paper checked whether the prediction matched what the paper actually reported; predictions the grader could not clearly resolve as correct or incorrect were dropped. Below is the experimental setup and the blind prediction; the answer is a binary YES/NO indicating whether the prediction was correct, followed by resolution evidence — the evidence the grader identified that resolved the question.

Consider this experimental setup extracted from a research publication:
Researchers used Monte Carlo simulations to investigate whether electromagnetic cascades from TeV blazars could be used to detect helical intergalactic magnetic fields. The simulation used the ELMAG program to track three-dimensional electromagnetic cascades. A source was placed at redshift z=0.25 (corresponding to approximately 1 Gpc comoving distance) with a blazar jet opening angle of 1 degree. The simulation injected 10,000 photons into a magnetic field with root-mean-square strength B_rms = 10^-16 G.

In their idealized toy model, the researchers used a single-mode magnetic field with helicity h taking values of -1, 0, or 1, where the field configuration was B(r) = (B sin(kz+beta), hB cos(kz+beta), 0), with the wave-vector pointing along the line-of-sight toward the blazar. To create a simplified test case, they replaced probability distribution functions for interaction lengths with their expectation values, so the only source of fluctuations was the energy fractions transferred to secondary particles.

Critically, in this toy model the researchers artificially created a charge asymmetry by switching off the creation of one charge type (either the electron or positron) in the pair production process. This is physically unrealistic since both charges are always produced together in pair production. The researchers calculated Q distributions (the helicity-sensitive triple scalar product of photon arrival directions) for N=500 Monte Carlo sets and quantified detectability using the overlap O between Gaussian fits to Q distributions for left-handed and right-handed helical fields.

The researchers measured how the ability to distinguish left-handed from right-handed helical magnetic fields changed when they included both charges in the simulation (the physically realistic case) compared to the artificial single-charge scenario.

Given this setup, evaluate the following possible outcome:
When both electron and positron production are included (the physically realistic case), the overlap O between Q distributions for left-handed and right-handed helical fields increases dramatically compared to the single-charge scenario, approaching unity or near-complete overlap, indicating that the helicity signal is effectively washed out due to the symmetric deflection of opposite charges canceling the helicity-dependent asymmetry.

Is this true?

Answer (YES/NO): YES